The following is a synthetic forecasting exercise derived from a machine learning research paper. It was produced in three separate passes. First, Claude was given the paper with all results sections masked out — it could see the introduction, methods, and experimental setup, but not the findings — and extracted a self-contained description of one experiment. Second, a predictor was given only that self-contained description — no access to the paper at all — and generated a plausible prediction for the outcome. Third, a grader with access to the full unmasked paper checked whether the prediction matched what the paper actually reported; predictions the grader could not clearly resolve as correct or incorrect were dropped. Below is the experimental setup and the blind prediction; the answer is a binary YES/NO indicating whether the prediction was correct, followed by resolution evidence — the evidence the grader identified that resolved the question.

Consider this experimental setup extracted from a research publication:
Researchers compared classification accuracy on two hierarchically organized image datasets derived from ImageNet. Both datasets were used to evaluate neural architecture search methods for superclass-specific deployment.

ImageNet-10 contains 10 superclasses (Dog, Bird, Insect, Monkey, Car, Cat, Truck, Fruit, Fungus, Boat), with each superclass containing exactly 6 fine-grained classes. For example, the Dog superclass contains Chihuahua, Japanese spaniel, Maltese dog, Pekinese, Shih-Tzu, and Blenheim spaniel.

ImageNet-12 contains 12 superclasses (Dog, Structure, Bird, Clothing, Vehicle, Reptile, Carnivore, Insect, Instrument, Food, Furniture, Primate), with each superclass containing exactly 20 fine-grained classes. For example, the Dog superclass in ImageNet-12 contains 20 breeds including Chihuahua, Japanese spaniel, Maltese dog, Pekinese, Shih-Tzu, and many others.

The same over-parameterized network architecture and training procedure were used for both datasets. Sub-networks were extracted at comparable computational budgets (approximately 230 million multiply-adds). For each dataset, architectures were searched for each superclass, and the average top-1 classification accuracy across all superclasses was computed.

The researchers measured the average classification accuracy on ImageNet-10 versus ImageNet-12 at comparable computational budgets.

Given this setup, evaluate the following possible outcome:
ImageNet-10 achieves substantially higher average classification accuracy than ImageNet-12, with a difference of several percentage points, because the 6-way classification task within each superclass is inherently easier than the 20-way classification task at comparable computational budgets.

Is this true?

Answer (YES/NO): YES